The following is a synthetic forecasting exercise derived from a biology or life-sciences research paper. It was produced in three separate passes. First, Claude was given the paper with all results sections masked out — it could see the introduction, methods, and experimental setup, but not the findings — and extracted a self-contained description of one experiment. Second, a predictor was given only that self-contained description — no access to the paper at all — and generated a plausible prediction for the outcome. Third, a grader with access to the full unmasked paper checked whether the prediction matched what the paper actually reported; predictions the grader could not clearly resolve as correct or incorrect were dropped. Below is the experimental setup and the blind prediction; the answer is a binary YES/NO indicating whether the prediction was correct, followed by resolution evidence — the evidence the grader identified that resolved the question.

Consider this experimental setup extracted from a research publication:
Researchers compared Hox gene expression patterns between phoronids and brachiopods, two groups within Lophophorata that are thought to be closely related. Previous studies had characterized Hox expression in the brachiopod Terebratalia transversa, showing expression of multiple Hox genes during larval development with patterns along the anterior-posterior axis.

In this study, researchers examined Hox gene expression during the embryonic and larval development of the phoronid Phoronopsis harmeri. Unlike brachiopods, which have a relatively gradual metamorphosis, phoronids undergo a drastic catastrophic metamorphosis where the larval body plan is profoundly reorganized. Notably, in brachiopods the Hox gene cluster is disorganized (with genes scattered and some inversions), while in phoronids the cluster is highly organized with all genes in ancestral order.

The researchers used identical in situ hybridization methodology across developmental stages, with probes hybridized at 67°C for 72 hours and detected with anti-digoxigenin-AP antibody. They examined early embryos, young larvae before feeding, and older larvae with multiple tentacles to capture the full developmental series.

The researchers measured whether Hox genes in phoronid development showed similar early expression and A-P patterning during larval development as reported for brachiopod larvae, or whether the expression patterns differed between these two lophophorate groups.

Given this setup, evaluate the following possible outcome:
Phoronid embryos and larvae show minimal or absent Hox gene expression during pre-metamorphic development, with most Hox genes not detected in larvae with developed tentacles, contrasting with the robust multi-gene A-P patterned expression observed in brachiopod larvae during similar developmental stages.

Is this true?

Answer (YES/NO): NO